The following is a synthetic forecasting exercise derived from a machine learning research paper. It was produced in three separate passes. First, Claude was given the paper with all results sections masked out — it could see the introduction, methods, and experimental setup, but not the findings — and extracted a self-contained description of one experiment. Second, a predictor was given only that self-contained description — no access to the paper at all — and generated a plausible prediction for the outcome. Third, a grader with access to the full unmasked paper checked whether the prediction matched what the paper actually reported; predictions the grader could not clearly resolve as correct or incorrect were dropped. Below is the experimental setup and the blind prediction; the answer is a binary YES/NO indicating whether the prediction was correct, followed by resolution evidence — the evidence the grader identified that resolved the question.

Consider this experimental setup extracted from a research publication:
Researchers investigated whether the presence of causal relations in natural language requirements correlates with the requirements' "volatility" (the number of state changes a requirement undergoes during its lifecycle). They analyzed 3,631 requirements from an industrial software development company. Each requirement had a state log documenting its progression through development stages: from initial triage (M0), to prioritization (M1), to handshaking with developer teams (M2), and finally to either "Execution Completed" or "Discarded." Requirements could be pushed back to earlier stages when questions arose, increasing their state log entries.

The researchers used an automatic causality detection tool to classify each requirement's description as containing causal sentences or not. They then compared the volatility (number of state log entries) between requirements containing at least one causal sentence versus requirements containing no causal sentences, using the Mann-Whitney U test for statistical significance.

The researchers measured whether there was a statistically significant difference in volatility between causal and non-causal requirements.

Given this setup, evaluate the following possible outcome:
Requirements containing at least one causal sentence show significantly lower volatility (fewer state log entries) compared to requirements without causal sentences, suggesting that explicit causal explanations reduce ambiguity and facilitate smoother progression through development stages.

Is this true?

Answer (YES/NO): YES